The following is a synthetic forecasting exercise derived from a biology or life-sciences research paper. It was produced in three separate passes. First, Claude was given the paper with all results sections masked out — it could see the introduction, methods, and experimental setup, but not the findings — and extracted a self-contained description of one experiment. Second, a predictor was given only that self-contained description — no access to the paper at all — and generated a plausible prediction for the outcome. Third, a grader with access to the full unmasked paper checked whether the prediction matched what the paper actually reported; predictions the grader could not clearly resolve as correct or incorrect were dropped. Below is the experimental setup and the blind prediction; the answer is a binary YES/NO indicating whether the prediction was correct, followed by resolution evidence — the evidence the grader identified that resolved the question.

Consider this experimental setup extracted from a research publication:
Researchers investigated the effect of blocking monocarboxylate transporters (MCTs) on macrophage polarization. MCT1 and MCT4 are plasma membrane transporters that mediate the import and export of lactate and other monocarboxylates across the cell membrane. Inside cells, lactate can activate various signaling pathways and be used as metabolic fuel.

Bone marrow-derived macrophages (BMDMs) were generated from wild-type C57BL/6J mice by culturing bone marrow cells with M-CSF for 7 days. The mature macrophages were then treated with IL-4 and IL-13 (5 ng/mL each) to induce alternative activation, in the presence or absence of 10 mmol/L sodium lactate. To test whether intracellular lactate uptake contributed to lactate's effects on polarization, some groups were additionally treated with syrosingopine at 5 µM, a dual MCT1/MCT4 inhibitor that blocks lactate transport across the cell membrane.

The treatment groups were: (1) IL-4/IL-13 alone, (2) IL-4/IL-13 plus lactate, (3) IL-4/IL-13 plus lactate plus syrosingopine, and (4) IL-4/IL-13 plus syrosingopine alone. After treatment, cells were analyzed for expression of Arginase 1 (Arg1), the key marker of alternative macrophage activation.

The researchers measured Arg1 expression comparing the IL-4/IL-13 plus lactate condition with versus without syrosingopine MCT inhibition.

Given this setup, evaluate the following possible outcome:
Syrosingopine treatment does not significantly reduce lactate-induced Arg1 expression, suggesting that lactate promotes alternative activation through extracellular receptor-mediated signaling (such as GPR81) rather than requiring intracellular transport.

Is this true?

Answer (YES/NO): NO